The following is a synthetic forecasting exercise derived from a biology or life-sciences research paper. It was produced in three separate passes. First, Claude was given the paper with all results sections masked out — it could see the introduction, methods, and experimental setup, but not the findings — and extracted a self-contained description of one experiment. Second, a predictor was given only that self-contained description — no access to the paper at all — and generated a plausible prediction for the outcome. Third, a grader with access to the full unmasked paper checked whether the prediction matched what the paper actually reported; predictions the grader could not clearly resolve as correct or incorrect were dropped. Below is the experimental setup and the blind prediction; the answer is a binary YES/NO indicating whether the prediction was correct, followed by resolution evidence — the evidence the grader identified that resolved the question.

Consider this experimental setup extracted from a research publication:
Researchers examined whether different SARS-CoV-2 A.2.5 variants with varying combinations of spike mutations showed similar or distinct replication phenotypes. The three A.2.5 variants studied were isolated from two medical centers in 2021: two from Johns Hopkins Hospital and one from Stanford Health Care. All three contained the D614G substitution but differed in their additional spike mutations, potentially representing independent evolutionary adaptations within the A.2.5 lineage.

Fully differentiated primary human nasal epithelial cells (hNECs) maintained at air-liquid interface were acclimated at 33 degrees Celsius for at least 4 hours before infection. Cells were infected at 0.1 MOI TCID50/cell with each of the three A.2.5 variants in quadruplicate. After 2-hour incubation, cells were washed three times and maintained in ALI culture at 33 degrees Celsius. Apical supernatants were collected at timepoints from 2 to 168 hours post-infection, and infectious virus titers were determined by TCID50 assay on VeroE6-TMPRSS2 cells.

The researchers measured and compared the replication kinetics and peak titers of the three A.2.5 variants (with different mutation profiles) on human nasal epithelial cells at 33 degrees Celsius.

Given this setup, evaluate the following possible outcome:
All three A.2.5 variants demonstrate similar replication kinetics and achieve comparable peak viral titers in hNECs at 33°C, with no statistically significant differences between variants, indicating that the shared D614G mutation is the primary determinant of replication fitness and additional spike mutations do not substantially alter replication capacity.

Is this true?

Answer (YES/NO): YES